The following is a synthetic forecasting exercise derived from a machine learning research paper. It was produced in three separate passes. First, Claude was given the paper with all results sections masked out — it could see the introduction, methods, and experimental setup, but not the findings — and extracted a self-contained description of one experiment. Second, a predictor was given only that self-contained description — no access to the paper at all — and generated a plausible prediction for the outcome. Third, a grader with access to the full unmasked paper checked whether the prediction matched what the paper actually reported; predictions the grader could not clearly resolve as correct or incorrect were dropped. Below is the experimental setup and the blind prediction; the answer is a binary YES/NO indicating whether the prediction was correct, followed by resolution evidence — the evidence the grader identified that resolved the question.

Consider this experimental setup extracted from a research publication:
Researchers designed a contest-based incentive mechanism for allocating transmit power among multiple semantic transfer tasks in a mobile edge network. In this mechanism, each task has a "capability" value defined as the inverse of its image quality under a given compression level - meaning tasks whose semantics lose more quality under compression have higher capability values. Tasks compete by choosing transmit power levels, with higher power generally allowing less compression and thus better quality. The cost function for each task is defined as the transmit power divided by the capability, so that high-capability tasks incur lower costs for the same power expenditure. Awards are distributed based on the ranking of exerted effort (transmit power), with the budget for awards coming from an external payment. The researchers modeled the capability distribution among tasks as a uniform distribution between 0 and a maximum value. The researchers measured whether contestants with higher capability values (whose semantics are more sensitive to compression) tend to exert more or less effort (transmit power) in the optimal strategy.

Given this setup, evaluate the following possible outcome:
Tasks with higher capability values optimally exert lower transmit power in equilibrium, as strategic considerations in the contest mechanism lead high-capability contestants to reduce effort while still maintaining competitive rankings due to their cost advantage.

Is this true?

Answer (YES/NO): NO